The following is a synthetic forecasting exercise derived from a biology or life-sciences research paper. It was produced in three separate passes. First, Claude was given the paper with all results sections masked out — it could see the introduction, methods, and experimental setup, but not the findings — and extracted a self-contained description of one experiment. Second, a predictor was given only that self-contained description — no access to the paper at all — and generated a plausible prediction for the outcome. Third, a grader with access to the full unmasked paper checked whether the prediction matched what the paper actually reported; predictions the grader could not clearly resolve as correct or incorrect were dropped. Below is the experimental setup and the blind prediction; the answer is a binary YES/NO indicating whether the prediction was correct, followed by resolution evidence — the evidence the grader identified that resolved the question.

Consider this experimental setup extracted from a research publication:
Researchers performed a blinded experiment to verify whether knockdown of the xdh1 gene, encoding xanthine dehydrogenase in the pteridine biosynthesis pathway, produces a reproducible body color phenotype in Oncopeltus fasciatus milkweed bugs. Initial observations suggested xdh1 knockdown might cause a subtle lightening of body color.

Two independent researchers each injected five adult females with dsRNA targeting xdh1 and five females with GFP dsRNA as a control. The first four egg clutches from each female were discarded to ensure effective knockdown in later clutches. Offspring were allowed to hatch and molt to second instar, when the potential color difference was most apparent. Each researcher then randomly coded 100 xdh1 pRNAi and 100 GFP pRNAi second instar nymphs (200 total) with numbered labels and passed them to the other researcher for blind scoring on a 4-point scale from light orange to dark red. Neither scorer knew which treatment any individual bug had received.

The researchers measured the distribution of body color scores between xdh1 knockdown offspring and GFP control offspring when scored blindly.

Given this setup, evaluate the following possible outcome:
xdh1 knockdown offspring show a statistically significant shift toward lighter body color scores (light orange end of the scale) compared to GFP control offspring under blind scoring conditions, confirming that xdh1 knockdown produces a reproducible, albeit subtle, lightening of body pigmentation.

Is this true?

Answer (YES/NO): YES